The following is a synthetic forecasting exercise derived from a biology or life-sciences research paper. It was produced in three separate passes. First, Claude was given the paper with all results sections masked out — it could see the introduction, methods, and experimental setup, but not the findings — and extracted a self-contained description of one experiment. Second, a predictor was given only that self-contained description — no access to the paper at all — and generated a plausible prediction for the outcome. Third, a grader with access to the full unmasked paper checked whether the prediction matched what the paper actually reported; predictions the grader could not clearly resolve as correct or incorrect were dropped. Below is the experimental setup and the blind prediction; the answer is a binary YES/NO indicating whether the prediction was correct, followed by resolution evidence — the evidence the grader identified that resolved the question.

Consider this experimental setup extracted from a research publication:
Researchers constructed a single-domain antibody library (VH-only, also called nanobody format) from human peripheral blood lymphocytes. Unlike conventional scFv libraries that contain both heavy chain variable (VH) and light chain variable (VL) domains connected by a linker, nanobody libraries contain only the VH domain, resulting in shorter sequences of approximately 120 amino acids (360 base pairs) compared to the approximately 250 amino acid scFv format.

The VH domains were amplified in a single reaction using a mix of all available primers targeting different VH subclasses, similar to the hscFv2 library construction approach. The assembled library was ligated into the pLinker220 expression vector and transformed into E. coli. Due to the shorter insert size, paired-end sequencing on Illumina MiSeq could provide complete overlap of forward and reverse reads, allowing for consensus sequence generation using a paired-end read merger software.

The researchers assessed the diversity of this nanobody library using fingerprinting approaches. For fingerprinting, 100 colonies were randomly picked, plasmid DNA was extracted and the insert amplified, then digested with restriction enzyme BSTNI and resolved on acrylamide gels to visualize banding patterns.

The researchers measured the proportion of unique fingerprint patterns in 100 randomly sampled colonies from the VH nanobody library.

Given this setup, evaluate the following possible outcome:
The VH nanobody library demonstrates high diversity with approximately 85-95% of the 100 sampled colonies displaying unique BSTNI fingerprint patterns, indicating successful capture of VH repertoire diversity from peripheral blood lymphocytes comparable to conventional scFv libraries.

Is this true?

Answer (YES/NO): NO